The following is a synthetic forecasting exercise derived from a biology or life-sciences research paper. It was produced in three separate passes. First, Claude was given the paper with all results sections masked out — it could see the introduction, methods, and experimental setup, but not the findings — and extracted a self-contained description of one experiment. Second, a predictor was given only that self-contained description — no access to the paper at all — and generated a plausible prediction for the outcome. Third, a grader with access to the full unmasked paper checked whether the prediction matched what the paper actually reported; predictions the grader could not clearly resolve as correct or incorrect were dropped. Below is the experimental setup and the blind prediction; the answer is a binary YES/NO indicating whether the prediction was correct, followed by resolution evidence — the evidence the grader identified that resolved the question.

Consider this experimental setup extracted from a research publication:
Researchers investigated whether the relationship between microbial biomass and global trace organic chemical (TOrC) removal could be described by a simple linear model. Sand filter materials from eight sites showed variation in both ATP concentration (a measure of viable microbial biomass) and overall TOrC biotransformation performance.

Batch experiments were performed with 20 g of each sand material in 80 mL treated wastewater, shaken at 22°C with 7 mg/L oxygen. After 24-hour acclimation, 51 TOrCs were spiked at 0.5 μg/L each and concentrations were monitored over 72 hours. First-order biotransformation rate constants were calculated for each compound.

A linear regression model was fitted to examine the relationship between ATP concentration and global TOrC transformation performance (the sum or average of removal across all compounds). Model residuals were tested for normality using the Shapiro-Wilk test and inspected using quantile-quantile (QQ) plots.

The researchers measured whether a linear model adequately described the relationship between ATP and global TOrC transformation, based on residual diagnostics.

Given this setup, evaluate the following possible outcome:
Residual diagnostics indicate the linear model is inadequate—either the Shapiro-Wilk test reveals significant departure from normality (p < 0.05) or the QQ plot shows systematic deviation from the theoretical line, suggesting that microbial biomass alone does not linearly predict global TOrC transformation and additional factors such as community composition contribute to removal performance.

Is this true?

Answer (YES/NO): NO